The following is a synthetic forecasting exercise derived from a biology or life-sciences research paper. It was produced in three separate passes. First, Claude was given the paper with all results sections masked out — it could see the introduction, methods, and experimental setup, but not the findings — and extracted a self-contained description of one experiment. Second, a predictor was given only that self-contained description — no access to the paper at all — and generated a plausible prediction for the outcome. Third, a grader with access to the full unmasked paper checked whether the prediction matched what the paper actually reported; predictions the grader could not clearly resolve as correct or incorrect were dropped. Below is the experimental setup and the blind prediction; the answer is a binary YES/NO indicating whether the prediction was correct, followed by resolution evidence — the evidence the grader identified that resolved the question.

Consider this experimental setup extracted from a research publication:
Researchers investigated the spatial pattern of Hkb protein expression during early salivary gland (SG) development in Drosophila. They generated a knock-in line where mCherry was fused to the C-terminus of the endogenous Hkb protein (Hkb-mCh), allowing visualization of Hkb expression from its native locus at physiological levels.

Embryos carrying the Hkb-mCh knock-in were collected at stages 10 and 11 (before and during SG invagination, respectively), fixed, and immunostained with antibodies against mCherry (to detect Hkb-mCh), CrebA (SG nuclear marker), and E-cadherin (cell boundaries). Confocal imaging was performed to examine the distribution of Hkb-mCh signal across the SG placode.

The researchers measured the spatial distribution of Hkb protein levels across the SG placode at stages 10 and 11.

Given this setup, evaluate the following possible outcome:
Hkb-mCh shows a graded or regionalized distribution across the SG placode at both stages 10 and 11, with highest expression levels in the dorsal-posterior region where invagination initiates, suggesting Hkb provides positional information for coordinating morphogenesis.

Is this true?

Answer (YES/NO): NO